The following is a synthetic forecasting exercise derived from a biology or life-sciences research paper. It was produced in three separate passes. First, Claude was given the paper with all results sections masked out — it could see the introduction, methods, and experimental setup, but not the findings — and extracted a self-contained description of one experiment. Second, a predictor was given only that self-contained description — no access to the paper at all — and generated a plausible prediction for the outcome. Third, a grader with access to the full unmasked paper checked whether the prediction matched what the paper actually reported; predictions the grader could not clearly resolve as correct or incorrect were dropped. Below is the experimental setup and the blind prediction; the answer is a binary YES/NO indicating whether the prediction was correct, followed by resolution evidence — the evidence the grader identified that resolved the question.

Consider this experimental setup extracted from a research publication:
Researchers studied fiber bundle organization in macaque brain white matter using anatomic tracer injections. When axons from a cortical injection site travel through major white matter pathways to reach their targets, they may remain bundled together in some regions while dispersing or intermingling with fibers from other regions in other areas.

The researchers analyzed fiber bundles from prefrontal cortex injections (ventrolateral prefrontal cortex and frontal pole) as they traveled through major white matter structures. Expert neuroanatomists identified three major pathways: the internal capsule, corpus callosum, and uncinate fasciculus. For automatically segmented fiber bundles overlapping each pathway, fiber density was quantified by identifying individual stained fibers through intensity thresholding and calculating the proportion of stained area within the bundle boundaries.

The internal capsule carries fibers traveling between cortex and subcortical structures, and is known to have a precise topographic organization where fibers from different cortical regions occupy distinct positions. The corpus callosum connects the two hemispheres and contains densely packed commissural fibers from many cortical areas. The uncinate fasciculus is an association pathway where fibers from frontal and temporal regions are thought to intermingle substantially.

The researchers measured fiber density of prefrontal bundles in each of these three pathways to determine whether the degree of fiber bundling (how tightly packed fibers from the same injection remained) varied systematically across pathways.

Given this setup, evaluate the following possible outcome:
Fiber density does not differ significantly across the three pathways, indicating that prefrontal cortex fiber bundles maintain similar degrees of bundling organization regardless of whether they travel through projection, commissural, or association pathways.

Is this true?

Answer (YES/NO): NO